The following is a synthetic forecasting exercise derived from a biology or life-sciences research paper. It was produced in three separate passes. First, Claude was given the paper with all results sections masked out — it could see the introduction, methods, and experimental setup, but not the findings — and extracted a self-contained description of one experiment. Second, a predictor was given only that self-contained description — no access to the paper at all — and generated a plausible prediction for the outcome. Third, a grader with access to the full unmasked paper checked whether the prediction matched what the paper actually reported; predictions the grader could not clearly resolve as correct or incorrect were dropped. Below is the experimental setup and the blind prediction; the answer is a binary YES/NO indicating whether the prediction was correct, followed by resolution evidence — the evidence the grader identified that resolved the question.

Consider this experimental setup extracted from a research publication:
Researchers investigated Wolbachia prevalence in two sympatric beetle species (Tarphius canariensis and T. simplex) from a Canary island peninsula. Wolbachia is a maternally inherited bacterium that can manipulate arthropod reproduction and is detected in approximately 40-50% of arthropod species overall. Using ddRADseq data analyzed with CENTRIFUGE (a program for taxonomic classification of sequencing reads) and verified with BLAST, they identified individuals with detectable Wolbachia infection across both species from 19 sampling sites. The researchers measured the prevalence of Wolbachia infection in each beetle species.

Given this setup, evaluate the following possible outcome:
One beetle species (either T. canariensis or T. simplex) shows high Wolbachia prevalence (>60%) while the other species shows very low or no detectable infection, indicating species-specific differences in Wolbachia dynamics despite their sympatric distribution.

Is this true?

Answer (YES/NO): NO